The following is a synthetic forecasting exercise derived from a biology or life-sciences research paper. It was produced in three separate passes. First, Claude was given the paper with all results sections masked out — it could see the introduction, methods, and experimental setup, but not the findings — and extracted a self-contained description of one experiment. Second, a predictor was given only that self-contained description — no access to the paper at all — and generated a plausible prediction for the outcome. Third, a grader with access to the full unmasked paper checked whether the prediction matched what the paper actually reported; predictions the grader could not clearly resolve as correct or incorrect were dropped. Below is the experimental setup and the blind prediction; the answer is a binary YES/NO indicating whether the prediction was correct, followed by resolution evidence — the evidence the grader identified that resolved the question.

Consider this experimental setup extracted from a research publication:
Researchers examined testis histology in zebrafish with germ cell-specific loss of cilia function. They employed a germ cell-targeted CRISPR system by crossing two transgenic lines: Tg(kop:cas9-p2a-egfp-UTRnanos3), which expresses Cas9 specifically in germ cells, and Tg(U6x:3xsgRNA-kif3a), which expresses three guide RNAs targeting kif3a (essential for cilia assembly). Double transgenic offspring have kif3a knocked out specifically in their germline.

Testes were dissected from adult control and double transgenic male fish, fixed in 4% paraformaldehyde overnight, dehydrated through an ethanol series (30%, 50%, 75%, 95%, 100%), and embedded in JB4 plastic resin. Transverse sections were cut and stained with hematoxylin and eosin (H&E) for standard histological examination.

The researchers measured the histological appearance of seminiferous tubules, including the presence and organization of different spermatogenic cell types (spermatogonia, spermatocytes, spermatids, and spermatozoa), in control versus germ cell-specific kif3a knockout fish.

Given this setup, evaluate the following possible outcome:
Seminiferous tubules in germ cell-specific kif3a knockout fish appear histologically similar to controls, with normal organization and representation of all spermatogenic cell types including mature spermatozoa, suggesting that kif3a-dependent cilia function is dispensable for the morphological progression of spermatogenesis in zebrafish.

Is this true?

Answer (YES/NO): NO